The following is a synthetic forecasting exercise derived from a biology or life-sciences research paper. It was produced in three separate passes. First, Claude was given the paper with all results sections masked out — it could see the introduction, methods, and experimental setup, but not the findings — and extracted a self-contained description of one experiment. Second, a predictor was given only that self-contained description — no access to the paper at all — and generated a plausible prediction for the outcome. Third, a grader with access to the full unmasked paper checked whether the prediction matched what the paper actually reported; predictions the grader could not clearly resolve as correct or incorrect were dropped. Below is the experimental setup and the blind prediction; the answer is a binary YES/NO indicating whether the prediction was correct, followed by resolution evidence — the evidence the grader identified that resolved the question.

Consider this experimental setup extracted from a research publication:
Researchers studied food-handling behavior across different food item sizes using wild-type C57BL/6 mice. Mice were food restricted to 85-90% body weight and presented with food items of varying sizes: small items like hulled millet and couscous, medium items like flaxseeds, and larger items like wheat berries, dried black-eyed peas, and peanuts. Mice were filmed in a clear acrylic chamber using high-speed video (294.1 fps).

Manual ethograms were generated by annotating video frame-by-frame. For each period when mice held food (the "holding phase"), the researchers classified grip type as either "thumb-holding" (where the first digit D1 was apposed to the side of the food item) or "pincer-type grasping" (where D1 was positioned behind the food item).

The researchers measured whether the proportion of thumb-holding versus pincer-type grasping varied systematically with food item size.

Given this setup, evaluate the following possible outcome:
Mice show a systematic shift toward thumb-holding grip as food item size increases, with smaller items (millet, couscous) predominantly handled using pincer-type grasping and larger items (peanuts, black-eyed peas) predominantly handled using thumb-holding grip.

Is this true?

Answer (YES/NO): NO